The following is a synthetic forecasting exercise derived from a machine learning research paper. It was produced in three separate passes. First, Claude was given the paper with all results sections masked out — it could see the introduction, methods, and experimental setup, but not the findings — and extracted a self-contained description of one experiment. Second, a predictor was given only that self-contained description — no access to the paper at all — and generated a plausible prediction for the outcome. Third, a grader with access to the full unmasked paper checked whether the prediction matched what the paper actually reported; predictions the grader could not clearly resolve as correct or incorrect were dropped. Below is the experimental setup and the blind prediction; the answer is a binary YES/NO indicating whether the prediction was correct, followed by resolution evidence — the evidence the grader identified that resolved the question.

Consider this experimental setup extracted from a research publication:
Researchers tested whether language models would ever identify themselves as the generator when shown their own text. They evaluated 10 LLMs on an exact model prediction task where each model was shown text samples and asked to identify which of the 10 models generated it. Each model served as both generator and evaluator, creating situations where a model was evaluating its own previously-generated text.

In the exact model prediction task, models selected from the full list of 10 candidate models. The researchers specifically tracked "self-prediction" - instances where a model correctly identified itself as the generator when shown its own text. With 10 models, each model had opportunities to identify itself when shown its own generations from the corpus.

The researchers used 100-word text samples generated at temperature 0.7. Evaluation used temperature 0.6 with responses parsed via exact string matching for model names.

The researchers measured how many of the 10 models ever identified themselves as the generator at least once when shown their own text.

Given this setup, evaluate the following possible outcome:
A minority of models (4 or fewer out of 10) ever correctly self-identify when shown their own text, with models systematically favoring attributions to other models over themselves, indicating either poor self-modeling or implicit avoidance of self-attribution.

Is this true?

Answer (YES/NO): NO